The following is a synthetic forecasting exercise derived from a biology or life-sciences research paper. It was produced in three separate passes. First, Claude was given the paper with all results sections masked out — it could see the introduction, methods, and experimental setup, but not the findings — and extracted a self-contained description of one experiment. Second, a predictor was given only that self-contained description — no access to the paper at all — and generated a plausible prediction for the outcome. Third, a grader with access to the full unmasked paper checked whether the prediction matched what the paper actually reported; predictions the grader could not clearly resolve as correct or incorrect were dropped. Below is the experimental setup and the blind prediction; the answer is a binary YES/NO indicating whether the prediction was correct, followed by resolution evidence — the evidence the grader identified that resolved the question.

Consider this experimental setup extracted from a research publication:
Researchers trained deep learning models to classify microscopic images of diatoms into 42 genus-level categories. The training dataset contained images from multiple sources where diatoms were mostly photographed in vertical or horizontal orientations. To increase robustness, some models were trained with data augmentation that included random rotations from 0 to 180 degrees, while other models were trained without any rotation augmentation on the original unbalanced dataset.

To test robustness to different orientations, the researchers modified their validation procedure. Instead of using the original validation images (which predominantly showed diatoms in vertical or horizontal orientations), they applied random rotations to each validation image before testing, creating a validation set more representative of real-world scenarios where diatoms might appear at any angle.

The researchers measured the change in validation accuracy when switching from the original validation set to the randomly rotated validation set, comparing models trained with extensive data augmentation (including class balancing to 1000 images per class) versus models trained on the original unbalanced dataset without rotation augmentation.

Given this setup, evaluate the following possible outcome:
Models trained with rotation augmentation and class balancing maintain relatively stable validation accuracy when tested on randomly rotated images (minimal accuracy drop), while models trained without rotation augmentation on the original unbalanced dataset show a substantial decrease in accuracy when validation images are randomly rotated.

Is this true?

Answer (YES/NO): YES